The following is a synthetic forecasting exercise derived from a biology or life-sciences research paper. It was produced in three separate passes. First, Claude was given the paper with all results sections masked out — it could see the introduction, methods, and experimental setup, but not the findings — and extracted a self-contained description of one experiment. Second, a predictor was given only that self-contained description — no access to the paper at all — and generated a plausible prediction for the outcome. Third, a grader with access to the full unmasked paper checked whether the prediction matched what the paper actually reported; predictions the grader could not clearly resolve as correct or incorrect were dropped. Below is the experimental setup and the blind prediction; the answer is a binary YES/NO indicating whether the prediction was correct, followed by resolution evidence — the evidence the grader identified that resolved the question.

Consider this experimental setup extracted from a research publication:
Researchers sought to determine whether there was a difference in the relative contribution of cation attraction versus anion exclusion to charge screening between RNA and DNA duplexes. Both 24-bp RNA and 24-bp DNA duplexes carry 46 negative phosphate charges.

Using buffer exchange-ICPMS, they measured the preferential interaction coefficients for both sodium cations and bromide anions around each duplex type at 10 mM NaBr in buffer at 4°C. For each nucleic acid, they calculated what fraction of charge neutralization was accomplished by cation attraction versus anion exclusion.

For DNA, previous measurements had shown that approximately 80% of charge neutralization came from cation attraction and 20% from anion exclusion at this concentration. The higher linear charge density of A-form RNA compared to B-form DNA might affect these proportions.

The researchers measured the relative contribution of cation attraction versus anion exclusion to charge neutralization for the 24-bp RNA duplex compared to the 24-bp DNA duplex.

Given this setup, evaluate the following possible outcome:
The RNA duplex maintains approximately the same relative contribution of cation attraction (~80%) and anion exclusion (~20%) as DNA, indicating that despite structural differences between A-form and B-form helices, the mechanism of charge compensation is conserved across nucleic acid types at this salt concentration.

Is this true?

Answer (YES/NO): NO